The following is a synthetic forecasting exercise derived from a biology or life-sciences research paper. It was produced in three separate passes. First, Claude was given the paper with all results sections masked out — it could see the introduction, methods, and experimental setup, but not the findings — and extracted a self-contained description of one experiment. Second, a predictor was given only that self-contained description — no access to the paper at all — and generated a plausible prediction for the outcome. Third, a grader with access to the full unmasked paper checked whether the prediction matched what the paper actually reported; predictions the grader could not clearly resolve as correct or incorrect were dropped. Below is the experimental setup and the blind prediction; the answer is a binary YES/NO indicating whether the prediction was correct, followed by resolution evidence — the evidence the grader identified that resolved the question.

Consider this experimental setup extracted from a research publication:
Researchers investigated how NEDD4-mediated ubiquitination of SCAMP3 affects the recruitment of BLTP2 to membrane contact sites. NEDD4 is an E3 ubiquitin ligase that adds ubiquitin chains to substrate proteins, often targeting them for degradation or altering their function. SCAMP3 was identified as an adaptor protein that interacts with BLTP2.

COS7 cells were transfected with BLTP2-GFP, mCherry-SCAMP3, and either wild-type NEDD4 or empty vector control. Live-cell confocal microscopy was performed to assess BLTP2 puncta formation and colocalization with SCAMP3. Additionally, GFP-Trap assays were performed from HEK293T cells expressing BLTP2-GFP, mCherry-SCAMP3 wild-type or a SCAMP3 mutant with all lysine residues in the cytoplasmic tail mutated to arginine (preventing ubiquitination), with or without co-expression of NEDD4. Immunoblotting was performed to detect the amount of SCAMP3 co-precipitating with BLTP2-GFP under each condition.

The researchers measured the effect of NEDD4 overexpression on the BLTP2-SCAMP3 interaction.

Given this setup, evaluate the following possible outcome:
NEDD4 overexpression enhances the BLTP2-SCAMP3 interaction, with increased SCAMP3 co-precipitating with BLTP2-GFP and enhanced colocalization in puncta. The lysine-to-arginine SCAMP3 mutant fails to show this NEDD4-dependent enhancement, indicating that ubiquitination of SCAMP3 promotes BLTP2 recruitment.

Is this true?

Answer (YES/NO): NO